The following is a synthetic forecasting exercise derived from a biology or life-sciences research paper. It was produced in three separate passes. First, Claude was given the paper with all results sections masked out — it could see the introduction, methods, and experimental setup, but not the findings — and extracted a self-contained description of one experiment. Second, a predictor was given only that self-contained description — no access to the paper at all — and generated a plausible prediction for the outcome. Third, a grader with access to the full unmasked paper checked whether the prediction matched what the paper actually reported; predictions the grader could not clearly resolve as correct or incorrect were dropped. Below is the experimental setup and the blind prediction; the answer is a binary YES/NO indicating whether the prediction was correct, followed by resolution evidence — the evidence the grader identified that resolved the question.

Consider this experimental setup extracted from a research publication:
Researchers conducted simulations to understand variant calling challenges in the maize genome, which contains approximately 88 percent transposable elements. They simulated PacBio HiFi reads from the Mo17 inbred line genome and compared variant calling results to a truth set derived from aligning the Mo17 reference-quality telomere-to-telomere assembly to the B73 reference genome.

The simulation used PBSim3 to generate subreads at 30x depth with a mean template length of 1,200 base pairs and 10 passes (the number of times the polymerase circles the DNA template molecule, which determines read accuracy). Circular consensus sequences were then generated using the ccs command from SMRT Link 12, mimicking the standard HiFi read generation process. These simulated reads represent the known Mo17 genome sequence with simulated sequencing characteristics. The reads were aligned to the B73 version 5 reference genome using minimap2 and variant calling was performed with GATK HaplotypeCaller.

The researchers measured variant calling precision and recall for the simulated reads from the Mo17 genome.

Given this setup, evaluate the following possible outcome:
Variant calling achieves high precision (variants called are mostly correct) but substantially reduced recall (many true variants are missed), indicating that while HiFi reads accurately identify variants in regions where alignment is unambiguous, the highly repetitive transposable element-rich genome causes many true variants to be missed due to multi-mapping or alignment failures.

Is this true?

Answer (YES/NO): NO